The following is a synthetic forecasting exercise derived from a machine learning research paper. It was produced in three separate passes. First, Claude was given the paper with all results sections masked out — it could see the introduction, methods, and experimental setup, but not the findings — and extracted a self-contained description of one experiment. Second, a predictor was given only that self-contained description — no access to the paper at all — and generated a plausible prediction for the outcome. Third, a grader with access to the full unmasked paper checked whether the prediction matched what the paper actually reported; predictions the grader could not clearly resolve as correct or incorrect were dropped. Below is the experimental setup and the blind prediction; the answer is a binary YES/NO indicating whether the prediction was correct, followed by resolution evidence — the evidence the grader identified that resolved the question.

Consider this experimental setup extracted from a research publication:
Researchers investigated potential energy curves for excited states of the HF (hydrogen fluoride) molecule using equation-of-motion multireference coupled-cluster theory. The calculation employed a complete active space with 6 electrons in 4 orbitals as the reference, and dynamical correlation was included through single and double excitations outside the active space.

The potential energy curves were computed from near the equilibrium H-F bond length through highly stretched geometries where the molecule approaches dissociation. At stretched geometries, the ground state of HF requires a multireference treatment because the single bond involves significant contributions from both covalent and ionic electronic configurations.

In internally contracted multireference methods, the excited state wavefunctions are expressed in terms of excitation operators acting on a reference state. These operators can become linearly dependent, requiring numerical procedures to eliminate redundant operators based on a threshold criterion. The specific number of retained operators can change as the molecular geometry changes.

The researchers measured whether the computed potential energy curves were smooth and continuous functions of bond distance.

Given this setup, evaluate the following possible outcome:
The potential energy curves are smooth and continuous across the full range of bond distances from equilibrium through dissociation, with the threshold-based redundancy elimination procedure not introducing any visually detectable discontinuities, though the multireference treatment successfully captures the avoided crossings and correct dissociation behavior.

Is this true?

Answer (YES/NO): NO